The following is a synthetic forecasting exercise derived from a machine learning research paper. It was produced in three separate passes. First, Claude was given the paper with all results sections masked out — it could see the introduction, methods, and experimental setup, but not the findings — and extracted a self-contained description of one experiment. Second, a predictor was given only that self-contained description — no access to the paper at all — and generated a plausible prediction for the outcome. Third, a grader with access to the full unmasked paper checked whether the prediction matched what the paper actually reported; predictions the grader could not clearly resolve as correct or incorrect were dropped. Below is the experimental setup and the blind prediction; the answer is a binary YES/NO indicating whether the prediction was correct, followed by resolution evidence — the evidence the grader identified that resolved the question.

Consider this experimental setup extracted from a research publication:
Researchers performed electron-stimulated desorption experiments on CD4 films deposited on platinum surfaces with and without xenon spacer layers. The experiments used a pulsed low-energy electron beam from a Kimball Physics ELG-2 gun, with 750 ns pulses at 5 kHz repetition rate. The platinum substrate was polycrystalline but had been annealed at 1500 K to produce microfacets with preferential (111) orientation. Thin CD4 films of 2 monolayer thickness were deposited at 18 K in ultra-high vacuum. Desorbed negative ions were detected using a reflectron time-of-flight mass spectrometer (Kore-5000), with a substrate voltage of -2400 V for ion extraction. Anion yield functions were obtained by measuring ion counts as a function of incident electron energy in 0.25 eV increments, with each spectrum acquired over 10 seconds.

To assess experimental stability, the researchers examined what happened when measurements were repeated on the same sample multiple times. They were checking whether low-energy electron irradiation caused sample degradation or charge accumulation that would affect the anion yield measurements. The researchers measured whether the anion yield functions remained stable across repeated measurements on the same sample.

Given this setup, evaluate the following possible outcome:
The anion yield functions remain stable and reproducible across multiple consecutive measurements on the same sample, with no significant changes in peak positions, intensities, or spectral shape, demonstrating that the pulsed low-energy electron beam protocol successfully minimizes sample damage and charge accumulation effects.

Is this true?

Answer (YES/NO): YES